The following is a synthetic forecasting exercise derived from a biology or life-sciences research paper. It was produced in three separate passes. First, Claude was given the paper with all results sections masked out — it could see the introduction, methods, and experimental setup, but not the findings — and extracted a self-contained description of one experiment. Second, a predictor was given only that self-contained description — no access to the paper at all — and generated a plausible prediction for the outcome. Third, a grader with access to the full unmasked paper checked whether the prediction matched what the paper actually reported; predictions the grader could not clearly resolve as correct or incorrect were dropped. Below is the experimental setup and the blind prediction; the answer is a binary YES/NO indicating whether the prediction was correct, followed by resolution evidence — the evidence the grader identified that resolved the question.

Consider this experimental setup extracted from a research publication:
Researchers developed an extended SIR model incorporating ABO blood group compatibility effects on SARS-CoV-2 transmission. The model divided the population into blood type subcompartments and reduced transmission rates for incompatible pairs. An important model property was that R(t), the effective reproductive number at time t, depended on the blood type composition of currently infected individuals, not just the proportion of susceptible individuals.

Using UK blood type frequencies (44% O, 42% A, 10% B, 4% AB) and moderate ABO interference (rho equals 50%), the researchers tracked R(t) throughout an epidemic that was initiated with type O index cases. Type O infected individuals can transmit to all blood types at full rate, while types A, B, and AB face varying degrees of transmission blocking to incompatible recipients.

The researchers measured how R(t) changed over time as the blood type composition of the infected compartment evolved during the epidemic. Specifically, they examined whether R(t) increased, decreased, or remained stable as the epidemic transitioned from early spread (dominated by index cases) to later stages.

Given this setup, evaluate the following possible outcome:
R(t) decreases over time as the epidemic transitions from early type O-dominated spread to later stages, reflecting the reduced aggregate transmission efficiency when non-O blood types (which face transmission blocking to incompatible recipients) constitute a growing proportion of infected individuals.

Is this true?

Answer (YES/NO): NO